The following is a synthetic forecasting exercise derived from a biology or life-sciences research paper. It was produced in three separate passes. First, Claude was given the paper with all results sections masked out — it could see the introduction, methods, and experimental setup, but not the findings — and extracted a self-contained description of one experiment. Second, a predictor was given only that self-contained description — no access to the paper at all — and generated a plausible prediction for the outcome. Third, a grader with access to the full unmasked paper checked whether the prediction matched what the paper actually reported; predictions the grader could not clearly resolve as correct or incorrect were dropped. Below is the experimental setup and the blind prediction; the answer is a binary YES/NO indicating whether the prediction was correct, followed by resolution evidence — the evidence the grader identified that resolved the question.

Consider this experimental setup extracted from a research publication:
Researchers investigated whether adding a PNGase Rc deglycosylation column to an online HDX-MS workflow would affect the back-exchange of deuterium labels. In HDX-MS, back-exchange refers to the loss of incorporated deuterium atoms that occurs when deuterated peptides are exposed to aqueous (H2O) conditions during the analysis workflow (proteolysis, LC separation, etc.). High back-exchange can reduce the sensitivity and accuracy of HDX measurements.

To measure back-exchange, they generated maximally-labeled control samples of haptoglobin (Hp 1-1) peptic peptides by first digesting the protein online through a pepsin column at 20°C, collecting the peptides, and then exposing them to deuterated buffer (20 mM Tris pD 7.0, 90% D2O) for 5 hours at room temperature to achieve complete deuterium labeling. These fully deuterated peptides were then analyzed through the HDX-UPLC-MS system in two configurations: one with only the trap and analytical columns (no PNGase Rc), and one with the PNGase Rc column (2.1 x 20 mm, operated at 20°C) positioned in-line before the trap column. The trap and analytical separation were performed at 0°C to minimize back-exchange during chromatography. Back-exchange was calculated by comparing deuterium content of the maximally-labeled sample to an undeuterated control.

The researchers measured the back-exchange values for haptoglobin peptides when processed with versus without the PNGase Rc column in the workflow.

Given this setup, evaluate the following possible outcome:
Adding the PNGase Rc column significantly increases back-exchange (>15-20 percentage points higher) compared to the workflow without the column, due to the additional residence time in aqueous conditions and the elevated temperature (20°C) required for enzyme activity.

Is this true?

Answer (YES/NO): NO